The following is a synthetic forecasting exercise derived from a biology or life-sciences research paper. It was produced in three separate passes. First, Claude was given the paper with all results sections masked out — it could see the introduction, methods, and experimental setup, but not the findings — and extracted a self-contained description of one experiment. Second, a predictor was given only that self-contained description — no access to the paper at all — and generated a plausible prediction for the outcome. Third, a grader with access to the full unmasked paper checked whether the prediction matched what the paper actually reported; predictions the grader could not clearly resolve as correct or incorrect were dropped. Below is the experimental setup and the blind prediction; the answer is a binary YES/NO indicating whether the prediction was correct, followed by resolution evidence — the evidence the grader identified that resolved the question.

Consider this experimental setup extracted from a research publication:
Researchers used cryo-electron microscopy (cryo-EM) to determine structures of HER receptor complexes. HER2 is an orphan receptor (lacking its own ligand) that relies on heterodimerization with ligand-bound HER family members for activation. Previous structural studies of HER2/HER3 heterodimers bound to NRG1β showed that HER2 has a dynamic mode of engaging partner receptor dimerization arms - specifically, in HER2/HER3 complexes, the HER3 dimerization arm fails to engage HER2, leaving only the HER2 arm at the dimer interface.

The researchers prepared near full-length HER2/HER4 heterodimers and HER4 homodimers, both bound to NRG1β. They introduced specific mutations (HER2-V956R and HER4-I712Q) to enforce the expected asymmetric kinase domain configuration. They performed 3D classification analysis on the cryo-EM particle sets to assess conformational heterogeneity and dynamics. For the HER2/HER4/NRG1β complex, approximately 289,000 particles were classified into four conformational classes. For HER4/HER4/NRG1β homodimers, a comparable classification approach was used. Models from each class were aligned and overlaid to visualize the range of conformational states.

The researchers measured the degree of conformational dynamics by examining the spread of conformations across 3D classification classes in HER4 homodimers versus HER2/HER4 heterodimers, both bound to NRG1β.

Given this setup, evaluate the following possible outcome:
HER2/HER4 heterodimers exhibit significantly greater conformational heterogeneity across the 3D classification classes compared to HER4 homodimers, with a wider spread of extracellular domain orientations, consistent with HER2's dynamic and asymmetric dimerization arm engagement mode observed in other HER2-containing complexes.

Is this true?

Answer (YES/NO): NO